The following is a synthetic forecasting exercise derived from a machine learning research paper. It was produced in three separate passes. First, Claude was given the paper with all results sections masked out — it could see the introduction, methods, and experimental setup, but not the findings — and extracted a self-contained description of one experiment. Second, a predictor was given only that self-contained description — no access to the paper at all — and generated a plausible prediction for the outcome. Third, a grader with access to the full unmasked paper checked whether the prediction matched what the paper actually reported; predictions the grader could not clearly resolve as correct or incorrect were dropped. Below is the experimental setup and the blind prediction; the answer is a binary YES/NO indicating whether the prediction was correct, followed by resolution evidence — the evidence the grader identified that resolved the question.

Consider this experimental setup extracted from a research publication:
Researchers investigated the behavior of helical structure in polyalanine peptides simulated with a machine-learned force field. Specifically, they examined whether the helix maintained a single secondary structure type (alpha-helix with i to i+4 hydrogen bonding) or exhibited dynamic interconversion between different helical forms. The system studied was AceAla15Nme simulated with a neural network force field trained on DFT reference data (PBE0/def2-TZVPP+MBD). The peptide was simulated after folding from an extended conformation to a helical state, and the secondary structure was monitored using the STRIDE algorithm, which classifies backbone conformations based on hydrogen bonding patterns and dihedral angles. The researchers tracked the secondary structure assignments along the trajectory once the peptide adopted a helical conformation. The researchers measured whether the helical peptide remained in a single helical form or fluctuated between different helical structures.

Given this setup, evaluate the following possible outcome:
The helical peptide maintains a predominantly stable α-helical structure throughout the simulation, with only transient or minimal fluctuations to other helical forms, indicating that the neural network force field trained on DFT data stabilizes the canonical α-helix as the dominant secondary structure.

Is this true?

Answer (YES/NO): NO